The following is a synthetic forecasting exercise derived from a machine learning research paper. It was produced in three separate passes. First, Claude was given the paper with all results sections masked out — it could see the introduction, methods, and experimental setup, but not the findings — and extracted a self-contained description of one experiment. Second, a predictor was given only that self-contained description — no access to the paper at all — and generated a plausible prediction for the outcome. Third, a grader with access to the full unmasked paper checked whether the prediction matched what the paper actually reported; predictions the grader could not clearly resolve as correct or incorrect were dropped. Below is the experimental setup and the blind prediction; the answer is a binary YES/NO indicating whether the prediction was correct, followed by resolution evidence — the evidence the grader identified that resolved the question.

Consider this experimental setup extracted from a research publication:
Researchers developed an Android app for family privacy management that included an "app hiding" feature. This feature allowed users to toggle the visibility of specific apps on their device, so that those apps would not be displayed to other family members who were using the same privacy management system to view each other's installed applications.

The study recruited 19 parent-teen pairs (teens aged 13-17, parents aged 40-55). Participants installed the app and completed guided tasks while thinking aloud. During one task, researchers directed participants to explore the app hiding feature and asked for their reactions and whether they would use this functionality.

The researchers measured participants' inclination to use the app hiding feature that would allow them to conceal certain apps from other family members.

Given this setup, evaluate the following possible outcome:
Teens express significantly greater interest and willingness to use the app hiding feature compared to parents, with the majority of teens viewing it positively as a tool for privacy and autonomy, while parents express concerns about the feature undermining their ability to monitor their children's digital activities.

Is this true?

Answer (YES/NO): NO